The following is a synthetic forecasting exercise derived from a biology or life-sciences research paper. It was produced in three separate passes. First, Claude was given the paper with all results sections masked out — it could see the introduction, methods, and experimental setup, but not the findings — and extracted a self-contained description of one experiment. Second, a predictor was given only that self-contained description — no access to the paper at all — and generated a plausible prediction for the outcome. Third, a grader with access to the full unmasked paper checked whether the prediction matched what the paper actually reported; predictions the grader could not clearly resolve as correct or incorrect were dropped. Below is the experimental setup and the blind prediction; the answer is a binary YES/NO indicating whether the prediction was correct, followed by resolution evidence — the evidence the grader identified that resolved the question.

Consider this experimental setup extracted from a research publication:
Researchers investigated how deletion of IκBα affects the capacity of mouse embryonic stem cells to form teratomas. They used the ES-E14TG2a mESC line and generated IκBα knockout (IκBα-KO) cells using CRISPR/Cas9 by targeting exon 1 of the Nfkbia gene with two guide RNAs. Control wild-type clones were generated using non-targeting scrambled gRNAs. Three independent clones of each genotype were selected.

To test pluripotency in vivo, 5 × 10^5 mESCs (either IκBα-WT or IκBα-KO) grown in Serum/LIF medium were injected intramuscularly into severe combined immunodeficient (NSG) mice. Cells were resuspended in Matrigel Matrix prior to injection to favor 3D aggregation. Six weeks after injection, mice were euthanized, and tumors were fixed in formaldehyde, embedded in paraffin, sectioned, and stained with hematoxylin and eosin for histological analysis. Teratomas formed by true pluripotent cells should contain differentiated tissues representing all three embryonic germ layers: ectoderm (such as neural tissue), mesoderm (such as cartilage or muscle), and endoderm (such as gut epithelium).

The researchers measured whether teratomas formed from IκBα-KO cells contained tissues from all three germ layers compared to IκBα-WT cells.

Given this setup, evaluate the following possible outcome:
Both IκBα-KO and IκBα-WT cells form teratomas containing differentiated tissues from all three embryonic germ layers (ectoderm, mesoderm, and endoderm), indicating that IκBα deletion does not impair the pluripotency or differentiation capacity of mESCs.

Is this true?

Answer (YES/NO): NO